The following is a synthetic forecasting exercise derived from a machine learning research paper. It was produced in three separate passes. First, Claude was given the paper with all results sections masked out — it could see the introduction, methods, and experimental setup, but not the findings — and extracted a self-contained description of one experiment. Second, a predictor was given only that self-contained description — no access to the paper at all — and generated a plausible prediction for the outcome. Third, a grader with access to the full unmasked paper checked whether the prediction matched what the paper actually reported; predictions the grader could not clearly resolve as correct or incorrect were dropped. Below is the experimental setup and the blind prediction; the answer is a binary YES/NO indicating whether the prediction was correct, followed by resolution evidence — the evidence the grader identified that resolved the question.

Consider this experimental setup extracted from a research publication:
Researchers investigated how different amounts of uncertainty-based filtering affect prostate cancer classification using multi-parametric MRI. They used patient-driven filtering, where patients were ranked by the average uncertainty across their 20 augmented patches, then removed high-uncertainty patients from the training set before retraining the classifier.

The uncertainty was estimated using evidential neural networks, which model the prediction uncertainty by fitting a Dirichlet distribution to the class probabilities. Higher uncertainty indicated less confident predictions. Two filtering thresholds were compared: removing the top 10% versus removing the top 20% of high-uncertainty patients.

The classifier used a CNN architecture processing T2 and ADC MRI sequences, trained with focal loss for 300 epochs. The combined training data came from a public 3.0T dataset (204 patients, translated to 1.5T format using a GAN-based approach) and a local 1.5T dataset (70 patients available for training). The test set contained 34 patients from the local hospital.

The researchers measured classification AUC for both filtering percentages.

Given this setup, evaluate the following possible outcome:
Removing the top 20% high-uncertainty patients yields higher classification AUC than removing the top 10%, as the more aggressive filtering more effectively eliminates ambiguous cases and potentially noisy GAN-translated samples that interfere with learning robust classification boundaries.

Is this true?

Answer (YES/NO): NO